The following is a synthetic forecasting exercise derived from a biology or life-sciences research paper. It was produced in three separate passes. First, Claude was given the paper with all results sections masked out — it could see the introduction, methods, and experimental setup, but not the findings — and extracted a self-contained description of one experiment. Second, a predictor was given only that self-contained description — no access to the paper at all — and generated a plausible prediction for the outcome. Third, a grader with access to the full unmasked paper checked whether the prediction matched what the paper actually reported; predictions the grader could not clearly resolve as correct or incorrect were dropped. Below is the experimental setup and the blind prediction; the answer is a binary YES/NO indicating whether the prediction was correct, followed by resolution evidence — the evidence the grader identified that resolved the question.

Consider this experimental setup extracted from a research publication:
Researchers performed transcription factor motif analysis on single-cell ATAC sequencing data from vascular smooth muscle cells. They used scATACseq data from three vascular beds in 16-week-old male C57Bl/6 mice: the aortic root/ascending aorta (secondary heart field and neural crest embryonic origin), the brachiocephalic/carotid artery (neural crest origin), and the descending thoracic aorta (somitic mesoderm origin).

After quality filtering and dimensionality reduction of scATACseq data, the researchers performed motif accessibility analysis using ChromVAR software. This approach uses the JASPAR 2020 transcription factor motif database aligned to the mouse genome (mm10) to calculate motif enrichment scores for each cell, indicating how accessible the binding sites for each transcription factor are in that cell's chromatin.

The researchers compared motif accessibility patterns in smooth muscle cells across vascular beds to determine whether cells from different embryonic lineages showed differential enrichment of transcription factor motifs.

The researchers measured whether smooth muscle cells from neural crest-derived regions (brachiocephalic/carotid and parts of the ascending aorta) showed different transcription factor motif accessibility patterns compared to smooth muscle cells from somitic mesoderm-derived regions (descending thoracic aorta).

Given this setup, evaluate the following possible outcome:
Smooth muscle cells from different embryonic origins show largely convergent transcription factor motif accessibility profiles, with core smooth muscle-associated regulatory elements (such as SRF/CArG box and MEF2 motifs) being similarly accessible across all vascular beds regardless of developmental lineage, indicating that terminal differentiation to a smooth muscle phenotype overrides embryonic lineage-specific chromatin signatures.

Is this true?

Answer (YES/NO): NO